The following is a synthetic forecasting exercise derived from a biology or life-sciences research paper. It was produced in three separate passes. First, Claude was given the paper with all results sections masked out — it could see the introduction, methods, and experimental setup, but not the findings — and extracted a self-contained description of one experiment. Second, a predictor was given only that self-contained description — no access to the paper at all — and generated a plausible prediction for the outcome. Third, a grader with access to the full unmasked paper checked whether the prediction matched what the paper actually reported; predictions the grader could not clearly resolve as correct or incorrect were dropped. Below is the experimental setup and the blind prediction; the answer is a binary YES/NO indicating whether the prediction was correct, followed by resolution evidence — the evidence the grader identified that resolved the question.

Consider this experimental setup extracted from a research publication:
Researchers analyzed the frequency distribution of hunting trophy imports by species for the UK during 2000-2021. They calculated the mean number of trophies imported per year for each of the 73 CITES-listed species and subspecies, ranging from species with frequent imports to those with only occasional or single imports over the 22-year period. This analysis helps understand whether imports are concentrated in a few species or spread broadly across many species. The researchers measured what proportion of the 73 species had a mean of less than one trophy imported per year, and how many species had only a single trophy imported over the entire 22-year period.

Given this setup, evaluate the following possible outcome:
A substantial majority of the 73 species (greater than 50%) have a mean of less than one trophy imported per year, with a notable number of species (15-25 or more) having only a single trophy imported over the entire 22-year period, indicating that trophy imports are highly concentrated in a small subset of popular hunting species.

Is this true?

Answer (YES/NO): YES